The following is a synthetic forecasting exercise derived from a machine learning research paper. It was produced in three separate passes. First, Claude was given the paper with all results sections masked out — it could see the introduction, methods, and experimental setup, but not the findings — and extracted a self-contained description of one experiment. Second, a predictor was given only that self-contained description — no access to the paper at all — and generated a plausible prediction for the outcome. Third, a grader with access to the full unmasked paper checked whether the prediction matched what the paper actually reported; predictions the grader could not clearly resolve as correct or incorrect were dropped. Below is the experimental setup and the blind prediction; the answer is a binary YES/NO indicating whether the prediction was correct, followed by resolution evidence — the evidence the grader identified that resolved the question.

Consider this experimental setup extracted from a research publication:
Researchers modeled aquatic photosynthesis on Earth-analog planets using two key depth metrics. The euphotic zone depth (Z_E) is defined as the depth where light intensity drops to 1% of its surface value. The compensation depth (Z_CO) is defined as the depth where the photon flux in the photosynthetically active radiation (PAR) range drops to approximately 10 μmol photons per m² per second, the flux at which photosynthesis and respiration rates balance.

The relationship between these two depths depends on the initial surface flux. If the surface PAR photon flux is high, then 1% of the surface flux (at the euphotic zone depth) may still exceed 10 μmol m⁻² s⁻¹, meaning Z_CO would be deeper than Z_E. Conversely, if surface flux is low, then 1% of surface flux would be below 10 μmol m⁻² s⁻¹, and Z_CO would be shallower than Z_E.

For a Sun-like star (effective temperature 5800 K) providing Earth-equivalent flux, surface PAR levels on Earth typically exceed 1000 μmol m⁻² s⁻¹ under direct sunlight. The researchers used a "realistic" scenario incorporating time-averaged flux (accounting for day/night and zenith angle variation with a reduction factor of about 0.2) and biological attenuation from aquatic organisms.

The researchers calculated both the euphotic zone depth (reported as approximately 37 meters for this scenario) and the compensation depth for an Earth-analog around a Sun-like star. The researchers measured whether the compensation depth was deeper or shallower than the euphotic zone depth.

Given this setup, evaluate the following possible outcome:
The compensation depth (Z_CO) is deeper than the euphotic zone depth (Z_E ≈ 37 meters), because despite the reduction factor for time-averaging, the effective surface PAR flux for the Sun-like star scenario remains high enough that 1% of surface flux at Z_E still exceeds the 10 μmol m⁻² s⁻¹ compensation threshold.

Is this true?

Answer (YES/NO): NO